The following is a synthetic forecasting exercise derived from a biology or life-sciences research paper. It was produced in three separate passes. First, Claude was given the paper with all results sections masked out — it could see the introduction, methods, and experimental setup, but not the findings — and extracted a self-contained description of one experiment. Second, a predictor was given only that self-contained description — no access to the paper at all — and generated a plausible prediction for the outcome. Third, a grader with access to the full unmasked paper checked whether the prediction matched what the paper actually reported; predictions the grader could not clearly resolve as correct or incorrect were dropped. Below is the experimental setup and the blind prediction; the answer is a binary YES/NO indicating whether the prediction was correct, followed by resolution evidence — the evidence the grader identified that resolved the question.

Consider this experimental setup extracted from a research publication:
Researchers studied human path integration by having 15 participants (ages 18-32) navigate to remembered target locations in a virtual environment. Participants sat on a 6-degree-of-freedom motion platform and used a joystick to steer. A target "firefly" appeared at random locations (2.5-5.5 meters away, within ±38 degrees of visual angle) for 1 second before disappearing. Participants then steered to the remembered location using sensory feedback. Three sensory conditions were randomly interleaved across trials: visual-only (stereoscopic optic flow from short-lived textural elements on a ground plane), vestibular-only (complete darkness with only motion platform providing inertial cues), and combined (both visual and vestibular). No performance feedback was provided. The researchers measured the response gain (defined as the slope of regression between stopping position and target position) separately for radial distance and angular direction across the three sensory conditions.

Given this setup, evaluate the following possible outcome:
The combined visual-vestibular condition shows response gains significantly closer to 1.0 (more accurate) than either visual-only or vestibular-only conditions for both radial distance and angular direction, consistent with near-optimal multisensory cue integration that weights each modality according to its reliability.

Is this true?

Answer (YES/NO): NO